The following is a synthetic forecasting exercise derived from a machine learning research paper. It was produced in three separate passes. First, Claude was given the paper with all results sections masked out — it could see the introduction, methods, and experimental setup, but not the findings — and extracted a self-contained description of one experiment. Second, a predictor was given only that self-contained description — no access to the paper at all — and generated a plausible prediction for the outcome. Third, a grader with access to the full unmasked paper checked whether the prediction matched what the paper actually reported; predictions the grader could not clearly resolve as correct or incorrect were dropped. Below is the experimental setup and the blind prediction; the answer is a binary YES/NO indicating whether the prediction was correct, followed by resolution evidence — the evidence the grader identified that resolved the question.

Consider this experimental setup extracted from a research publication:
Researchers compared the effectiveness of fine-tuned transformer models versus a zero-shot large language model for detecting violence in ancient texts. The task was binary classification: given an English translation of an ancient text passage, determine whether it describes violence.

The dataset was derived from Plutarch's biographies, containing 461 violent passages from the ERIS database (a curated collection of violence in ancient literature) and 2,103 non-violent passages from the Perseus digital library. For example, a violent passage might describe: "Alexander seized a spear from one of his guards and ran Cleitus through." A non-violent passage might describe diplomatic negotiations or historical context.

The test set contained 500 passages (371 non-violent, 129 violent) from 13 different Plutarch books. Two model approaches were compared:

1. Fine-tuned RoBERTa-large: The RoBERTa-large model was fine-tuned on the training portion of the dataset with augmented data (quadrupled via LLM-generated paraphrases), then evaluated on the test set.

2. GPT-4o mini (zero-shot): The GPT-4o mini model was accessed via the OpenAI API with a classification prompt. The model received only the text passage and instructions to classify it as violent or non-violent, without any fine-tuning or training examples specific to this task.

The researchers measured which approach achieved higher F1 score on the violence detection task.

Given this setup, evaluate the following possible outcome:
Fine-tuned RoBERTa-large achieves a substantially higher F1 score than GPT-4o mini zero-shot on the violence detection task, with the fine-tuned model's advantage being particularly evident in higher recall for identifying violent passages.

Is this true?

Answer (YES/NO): YES